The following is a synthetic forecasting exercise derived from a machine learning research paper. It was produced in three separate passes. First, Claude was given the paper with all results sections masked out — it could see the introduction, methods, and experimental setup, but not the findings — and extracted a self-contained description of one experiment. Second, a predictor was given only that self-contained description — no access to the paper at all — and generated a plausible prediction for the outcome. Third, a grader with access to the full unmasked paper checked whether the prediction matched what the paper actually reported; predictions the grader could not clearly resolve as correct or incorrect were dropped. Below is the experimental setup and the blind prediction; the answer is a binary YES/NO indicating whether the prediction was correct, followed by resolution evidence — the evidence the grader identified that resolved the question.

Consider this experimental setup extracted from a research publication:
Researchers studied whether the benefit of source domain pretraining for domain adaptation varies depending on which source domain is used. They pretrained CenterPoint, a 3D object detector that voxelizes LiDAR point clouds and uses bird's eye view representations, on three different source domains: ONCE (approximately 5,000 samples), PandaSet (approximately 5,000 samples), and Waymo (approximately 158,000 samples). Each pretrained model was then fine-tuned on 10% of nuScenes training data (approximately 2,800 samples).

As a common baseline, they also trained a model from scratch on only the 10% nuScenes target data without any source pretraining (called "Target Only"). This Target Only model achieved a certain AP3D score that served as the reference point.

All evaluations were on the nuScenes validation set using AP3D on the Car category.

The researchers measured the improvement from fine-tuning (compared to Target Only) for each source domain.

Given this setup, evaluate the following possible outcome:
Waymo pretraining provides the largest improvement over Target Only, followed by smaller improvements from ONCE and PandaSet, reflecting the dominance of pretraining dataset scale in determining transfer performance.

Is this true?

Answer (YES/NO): YES